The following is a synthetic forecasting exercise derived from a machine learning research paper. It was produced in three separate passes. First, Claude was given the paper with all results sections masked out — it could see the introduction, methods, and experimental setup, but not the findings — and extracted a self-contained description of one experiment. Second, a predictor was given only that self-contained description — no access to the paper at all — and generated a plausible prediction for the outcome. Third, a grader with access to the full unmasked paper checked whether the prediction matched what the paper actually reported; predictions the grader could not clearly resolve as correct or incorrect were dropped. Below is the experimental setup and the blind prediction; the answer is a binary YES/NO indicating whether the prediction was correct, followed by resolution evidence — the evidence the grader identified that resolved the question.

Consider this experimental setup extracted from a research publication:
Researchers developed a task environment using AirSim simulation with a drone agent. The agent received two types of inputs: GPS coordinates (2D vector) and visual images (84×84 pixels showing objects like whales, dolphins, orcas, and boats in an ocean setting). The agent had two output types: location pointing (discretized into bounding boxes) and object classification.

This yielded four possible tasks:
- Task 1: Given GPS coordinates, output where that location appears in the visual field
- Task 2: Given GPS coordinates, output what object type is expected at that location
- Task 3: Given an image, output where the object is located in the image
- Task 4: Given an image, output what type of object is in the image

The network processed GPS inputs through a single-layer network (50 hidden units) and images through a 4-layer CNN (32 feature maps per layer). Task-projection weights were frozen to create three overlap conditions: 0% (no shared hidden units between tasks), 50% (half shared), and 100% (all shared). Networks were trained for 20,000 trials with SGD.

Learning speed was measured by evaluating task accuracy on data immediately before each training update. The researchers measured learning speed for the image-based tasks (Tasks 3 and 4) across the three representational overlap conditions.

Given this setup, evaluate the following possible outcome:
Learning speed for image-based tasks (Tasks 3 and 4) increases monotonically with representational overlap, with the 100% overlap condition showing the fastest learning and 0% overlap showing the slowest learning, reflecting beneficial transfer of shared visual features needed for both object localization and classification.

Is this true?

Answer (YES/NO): YES